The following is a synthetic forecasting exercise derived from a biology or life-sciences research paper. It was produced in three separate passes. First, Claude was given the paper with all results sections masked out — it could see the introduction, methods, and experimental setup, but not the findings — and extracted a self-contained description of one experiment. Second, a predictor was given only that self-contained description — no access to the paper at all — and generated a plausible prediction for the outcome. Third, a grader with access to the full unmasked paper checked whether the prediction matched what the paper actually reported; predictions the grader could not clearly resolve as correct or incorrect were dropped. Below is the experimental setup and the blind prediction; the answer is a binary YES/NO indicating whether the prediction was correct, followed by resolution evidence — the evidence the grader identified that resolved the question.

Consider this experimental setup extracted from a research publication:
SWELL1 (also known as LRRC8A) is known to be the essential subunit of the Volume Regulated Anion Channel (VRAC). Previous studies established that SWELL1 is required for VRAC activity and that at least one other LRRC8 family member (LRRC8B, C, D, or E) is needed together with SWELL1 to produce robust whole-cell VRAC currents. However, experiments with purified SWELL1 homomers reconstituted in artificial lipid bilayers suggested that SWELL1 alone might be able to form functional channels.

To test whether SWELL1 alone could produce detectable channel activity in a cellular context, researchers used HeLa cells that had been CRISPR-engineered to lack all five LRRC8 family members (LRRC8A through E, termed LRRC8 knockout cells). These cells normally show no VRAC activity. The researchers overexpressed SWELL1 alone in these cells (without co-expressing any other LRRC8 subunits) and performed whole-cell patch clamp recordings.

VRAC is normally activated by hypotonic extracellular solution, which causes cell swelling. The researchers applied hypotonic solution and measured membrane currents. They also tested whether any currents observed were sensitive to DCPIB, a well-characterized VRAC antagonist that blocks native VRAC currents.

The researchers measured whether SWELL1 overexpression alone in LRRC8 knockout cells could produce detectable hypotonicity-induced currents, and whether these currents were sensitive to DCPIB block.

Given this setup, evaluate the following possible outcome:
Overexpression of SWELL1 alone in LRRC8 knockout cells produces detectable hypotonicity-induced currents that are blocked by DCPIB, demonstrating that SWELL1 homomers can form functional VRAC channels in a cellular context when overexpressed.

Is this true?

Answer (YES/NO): YES